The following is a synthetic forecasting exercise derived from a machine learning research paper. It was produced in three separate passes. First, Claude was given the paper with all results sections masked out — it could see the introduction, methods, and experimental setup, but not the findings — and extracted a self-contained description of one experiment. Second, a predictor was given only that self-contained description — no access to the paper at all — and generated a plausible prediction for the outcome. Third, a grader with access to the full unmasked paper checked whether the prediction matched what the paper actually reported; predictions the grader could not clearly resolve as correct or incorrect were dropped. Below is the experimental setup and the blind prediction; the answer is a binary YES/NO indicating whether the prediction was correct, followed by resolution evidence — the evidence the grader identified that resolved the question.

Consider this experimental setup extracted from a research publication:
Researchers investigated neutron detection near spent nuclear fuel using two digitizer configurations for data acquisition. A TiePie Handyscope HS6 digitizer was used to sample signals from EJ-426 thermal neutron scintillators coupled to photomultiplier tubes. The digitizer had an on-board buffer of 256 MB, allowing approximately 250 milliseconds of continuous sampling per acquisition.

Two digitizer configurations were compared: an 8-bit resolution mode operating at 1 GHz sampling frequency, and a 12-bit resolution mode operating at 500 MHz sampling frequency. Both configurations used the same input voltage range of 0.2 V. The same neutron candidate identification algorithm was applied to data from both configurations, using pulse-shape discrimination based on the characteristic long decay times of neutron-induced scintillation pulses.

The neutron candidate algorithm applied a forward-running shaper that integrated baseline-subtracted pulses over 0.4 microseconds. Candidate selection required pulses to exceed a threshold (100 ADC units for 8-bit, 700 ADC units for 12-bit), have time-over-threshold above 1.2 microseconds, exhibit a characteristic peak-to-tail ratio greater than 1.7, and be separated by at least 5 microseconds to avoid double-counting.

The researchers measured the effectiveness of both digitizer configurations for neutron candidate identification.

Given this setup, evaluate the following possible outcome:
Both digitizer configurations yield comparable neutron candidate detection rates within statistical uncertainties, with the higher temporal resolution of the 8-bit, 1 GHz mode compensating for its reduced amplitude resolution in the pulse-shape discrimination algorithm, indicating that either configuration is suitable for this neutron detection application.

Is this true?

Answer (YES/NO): YES